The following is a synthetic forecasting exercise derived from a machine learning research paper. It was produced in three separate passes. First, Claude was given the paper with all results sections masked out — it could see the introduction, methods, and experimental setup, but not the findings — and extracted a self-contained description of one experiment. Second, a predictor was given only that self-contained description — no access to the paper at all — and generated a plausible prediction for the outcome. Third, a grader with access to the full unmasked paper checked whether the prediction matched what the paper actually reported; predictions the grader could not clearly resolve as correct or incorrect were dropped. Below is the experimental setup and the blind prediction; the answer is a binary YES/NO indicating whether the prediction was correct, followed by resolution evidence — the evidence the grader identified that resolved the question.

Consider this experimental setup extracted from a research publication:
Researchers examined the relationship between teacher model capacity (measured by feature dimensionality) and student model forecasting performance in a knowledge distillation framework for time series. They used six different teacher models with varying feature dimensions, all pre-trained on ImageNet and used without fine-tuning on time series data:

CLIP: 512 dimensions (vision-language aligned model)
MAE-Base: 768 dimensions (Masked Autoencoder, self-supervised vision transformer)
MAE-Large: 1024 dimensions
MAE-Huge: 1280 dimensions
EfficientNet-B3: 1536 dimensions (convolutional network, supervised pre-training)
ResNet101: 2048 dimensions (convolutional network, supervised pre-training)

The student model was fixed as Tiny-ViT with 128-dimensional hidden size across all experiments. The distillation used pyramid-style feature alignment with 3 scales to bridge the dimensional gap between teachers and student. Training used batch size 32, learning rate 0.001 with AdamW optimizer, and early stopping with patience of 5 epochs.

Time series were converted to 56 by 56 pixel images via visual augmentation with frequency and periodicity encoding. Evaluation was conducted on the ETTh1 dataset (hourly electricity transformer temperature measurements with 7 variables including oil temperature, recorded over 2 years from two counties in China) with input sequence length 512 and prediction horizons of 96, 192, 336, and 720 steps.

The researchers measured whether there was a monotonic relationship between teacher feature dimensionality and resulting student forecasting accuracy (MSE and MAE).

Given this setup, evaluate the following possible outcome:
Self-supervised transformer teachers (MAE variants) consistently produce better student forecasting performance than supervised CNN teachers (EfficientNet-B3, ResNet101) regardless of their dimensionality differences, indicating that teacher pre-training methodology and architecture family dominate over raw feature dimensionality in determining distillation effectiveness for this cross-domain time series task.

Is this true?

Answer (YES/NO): YES